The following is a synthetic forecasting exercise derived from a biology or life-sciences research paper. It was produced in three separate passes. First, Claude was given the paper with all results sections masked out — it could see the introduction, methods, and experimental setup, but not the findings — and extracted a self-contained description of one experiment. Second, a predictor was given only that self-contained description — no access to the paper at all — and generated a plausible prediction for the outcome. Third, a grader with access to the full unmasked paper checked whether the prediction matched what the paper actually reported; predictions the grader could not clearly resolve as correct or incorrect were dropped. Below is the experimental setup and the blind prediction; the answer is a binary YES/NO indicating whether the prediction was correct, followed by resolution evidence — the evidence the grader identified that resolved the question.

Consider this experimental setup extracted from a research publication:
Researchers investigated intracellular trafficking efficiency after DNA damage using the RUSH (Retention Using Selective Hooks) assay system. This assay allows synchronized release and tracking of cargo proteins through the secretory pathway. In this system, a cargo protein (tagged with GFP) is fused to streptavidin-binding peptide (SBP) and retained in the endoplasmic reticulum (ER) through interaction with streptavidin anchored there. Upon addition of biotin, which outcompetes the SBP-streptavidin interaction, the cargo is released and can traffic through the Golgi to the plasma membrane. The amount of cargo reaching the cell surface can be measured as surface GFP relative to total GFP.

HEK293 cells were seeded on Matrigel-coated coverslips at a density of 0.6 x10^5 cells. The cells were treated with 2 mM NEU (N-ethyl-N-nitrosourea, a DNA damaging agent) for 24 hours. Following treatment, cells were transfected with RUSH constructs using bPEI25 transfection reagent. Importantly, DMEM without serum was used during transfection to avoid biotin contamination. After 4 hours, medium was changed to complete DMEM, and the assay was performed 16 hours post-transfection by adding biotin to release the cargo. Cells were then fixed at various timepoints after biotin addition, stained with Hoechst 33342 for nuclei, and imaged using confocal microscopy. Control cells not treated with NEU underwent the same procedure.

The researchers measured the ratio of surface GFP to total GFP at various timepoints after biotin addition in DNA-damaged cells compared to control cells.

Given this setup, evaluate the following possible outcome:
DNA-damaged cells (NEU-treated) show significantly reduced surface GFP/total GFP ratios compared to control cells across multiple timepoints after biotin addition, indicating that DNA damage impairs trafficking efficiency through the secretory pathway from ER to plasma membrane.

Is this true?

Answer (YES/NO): YES